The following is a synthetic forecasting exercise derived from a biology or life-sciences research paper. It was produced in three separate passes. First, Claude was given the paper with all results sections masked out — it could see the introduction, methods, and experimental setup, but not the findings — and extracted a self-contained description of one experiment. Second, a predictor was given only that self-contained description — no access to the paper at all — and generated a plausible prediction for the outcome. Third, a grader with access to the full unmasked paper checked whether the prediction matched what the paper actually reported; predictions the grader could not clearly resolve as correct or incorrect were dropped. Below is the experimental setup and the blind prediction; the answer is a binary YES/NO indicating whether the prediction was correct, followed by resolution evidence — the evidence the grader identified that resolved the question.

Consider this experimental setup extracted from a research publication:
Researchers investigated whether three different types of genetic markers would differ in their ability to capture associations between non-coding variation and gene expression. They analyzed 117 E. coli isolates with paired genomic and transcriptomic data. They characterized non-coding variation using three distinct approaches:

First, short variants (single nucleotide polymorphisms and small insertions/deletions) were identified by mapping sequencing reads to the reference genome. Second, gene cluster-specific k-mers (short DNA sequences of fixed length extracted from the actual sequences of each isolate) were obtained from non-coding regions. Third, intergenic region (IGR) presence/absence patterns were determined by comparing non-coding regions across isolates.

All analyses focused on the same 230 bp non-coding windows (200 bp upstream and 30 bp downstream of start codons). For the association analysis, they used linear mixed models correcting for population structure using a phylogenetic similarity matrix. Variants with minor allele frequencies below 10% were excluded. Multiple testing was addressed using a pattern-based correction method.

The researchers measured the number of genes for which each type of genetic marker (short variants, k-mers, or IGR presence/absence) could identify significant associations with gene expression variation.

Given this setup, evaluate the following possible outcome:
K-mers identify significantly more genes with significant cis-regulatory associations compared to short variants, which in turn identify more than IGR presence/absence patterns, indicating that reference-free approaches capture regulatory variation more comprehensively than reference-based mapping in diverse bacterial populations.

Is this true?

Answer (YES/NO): NO